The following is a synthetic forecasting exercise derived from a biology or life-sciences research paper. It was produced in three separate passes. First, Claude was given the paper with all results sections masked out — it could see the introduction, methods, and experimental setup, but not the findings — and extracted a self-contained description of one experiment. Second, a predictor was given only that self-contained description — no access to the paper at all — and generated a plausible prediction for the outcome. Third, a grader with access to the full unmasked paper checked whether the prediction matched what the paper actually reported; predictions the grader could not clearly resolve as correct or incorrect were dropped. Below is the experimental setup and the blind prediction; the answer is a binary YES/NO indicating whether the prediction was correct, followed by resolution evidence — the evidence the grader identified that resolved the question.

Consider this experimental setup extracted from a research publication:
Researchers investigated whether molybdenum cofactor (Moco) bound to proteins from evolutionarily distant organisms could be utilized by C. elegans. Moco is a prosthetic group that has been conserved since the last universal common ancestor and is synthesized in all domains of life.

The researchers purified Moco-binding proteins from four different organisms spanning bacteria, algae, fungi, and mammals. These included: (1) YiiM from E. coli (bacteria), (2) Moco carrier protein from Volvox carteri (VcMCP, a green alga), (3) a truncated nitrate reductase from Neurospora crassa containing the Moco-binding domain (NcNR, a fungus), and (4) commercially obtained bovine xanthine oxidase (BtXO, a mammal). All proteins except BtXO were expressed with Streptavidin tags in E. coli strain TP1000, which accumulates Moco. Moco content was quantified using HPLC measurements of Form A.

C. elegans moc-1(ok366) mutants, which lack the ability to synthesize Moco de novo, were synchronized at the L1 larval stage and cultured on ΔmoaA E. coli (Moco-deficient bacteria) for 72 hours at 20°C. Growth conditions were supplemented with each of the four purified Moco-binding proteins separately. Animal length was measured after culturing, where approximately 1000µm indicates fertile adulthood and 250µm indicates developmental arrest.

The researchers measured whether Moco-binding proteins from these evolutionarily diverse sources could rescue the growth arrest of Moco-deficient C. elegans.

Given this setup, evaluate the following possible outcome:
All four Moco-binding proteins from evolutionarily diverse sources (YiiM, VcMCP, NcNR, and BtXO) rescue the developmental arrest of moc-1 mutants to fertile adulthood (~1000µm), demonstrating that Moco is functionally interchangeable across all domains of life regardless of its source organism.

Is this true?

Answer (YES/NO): NO